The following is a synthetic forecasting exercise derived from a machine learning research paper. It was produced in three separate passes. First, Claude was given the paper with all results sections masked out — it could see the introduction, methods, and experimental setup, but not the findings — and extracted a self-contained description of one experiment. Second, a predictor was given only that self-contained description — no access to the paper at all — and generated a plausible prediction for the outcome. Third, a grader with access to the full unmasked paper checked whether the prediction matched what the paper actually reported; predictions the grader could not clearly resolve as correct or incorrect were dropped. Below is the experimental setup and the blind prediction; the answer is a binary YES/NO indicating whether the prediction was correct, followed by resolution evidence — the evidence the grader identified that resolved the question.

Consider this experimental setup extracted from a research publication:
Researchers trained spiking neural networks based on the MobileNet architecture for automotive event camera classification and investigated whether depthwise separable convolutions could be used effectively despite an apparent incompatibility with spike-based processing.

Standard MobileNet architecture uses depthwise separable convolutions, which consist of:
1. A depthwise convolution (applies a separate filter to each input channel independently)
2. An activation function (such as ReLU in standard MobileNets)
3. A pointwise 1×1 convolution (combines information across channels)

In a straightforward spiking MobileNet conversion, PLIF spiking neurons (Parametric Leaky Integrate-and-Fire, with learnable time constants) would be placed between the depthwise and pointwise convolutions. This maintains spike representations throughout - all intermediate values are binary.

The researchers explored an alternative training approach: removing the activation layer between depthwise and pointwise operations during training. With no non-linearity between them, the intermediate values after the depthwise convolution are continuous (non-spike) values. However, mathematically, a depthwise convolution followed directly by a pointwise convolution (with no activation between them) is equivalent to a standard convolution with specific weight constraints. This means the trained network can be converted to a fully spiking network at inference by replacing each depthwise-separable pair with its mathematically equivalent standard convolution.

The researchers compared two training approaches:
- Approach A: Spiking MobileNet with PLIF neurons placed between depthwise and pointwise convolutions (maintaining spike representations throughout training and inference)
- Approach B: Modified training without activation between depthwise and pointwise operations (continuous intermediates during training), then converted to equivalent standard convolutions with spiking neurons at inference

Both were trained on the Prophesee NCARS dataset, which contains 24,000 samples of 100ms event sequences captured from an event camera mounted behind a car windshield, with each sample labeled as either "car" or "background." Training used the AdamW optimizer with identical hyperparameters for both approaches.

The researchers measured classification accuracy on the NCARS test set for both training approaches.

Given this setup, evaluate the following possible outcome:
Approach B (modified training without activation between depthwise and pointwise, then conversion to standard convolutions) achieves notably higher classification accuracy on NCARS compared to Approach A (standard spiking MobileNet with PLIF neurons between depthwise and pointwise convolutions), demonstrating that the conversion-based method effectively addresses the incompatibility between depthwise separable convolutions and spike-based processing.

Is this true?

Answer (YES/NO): NO